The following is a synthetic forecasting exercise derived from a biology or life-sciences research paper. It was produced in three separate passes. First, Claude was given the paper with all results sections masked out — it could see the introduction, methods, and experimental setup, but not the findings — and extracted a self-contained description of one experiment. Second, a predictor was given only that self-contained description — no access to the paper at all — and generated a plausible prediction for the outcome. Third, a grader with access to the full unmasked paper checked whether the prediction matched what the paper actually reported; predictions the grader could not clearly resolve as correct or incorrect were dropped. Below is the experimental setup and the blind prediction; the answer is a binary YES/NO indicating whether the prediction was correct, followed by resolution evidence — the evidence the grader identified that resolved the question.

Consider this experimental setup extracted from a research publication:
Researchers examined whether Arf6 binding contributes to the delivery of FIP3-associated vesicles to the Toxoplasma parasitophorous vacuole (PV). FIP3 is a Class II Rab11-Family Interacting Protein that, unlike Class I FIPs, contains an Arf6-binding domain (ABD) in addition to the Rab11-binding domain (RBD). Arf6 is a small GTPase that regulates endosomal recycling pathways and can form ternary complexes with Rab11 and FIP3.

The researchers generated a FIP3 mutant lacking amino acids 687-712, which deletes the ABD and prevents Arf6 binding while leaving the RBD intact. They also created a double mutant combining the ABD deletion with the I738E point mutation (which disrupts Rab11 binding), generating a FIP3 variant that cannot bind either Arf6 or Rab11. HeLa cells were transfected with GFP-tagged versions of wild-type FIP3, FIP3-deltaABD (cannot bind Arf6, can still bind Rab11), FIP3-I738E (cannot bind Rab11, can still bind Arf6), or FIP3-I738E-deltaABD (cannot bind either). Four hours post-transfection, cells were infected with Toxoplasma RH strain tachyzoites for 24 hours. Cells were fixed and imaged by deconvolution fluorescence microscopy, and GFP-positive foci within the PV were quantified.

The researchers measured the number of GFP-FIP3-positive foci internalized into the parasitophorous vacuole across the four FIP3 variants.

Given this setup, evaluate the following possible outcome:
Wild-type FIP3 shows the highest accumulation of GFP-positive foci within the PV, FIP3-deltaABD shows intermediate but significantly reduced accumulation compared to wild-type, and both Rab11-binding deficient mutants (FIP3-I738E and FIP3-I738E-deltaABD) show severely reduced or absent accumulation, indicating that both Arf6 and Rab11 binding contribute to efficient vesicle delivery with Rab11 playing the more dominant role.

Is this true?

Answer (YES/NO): NO